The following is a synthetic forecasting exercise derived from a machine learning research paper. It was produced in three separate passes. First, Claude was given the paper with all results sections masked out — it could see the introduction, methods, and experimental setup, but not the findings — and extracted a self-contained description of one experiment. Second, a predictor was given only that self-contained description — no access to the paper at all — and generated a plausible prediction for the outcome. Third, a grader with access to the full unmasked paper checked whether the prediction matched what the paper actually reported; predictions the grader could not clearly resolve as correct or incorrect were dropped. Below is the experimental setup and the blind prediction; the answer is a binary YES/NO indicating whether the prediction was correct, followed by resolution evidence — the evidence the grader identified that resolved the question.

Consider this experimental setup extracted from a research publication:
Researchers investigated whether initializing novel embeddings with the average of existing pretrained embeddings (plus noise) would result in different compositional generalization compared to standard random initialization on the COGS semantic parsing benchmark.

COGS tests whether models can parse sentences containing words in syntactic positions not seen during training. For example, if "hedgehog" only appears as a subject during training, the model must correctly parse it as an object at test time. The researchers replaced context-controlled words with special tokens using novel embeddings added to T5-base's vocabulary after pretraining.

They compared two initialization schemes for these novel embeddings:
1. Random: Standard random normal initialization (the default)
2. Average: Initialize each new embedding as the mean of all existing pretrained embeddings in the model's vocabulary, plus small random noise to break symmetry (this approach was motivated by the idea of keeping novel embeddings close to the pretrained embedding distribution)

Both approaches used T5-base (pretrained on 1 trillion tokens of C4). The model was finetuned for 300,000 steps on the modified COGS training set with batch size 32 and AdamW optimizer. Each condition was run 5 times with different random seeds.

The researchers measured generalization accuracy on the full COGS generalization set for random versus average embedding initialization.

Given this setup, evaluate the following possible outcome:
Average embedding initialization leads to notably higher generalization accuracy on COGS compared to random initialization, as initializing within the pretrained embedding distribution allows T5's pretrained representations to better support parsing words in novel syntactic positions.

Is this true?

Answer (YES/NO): NO